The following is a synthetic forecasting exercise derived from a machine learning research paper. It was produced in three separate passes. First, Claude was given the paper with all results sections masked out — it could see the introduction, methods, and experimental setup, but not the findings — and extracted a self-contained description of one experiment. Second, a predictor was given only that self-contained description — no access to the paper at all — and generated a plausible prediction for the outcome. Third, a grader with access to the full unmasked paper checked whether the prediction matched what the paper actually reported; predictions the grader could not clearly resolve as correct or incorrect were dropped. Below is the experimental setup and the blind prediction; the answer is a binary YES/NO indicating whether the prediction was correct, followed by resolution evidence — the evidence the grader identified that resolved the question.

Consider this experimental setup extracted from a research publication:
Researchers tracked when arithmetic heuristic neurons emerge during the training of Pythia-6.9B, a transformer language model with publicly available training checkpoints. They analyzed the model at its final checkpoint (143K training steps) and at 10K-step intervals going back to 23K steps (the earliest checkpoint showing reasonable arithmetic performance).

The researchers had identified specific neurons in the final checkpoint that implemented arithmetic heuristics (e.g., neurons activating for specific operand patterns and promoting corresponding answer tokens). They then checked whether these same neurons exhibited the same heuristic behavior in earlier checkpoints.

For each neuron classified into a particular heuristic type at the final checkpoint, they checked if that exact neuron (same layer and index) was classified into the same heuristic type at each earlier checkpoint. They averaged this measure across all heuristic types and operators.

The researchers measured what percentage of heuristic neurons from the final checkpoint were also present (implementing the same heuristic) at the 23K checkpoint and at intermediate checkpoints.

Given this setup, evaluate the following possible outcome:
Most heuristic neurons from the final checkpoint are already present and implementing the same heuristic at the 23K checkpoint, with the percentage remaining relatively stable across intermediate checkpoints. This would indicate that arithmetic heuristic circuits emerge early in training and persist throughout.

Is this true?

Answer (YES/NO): NO